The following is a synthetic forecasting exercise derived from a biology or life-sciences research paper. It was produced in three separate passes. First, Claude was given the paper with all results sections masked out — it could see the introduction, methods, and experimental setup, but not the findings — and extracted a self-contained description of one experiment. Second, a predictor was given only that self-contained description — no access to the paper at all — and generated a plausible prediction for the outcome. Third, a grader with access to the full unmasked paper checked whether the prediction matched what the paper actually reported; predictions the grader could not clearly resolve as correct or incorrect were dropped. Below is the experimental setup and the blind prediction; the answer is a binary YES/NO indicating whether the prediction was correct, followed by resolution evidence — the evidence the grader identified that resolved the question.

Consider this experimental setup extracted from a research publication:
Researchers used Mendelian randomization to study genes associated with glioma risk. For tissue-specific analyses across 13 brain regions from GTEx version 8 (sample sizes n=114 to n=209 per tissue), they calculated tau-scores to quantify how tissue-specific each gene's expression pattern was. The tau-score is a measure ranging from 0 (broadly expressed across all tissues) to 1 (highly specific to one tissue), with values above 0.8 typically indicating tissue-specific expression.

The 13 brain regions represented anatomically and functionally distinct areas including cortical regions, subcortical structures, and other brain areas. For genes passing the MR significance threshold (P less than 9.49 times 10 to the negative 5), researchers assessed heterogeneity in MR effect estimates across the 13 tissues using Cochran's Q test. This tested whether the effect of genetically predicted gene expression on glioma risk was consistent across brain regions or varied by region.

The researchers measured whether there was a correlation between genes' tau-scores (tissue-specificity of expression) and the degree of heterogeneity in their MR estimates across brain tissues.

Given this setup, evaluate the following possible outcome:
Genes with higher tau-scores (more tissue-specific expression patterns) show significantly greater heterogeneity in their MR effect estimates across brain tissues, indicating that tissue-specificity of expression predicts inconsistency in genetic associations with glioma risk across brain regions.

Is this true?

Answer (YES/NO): NO